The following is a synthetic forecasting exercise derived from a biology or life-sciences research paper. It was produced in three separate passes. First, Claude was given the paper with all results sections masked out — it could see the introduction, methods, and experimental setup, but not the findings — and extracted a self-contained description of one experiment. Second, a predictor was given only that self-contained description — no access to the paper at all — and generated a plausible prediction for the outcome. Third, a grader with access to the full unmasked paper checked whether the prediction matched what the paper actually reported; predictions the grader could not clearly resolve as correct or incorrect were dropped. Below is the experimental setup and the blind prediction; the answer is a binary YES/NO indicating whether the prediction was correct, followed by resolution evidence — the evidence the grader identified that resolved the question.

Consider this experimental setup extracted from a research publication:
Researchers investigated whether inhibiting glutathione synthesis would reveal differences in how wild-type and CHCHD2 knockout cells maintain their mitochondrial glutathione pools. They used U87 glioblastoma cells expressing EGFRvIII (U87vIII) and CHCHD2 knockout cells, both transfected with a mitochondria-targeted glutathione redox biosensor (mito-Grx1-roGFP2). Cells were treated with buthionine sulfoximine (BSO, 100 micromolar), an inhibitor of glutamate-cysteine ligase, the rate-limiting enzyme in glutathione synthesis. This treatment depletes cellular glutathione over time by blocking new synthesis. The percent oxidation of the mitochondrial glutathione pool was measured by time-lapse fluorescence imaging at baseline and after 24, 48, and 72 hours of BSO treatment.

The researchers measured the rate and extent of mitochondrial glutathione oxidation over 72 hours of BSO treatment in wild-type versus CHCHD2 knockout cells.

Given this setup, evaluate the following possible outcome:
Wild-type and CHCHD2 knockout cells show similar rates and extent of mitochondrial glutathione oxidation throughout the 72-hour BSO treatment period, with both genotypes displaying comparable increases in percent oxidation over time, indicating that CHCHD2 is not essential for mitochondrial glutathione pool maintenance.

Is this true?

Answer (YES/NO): NO